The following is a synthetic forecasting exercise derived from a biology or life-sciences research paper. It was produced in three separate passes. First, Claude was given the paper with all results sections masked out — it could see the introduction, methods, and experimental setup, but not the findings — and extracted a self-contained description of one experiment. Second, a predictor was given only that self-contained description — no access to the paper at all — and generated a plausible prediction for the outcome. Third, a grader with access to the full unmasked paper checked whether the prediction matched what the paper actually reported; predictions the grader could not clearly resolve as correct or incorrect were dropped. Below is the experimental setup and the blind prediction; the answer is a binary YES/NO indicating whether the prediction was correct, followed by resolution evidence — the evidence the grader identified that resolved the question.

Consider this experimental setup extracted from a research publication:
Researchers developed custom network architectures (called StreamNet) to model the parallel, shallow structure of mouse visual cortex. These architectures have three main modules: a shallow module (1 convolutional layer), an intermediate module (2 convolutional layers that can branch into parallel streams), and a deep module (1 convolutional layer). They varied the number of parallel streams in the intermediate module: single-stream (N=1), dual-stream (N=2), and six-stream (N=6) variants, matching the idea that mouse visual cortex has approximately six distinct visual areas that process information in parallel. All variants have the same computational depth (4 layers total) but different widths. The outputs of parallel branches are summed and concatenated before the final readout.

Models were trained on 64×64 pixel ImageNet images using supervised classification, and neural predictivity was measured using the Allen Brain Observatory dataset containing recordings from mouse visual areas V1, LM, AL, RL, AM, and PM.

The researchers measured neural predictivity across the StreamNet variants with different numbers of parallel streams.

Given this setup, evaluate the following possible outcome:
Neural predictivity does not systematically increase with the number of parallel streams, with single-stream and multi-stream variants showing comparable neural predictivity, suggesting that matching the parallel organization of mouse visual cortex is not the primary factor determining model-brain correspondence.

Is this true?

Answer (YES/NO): YES